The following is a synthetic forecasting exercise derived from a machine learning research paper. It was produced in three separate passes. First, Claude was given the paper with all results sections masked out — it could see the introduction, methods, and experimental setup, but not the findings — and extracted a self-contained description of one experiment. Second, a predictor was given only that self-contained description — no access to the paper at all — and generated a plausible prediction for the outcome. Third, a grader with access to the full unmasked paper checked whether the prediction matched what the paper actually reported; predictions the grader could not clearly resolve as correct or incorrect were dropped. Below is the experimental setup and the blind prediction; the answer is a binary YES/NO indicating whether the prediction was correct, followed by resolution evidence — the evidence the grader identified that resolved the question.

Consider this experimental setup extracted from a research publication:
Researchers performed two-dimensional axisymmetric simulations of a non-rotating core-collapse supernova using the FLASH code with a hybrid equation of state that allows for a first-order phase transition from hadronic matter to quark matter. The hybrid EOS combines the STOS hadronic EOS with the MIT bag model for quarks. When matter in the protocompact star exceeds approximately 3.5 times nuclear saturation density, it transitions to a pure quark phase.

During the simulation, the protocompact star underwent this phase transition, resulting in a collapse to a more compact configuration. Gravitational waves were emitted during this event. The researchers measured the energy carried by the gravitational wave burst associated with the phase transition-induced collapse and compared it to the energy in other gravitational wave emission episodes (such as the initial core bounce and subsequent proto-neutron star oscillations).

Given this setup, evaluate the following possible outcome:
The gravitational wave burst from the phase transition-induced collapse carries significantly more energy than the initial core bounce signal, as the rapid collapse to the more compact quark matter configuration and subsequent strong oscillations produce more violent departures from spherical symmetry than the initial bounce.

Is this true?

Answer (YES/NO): YES